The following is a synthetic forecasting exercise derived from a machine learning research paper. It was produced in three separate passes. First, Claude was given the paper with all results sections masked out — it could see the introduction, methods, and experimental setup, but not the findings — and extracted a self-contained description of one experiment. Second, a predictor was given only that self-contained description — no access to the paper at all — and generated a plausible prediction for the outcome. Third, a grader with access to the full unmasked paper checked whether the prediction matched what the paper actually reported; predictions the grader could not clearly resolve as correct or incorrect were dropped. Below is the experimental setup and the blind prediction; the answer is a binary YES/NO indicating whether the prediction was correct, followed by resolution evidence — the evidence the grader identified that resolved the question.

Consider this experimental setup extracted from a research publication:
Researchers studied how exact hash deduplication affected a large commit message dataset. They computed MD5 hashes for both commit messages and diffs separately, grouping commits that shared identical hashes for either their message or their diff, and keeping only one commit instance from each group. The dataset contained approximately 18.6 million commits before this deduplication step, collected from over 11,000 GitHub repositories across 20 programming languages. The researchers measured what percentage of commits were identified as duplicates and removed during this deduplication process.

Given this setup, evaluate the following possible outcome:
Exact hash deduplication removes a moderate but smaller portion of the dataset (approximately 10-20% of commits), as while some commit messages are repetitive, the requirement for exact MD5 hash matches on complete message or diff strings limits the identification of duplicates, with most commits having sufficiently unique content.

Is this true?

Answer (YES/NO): NO